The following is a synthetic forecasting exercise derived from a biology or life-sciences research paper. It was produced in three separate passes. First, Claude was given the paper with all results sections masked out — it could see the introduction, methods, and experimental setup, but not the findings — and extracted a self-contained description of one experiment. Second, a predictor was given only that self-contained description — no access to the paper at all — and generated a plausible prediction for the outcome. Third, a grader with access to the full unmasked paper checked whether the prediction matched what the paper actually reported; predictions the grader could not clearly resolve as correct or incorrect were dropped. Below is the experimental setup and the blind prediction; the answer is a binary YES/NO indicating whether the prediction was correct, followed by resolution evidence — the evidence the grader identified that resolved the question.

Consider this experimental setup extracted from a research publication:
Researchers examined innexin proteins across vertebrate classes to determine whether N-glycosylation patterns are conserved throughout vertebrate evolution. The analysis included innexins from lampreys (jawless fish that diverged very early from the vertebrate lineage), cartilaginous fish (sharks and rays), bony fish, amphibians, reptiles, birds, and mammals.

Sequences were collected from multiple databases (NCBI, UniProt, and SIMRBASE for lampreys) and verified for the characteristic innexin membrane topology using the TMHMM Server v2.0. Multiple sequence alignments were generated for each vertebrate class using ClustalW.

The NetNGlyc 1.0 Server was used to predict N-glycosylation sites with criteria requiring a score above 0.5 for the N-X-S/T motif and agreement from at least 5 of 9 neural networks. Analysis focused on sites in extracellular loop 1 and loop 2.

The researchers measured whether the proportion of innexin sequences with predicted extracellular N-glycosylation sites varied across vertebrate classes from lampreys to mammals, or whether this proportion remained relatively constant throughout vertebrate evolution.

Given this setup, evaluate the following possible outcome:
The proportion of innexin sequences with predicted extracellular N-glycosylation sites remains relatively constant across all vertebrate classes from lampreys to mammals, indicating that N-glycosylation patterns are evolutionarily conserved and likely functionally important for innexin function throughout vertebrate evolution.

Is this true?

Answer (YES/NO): YES